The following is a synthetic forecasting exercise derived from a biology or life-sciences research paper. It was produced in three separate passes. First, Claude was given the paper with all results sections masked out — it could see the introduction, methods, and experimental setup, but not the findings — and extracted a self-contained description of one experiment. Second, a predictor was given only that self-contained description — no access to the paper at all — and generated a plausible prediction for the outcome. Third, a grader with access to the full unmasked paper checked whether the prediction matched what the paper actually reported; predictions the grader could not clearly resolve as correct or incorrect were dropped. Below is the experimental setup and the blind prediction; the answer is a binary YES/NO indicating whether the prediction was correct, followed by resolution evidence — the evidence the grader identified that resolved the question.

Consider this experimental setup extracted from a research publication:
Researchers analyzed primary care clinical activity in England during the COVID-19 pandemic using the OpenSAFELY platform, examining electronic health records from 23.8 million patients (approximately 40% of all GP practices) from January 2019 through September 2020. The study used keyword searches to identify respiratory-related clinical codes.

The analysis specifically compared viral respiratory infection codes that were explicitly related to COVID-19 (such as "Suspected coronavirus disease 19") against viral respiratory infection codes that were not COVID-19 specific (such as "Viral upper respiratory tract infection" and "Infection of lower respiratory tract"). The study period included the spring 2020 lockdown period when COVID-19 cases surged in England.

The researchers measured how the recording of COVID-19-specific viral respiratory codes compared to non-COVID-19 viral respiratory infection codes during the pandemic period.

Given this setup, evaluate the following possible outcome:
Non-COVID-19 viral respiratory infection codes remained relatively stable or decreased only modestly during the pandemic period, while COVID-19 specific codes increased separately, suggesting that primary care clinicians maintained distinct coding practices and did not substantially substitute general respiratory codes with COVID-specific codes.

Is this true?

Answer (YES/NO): NO